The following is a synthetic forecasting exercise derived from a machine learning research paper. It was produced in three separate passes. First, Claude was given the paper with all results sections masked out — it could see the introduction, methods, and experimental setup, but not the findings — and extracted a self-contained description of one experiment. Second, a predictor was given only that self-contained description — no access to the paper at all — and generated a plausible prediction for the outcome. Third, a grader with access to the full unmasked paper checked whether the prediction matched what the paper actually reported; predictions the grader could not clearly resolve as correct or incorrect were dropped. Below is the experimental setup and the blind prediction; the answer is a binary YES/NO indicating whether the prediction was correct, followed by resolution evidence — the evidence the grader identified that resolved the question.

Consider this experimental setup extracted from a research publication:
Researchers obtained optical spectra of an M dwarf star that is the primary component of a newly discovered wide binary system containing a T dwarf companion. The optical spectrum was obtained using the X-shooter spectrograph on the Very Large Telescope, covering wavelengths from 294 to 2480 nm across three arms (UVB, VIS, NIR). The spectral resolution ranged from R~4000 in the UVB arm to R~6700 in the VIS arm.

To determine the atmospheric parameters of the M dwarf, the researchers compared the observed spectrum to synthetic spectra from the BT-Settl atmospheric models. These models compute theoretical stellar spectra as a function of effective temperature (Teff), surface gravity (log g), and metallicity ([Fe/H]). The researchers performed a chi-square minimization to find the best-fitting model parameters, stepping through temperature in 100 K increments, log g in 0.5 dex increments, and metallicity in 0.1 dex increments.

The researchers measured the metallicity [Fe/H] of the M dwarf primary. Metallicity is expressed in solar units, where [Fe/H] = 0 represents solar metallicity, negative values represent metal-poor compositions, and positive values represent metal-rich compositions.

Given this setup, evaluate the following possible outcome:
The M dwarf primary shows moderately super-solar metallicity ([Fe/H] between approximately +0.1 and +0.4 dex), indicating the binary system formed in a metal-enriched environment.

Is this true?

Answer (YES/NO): NO